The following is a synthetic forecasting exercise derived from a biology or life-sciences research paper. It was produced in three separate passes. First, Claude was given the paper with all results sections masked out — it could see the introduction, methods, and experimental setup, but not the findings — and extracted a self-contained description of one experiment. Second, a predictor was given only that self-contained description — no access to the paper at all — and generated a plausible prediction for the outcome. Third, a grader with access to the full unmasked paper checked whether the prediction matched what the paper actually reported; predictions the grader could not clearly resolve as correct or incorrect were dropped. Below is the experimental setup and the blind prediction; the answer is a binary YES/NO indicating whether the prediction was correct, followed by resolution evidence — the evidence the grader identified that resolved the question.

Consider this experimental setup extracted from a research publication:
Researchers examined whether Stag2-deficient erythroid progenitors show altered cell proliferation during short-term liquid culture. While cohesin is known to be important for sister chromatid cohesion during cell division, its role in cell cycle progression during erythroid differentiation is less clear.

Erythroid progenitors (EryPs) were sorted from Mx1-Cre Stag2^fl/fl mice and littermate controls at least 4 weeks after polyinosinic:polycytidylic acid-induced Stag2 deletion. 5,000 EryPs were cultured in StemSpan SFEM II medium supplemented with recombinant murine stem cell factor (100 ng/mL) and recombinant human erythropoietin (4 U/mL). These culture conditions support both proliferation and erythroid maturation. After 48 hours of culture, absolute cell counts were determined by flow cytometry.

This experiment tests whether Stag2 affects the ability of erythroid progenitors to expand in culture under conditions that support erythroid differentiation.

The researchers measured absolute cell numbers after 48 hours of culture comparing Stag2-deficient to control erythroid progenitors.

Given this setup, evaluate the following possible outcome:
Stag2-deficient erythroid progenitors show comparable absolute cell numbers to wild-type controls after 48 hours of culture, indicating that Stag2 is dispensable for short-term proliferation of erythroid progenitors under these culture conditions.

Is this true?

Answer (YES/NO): NO